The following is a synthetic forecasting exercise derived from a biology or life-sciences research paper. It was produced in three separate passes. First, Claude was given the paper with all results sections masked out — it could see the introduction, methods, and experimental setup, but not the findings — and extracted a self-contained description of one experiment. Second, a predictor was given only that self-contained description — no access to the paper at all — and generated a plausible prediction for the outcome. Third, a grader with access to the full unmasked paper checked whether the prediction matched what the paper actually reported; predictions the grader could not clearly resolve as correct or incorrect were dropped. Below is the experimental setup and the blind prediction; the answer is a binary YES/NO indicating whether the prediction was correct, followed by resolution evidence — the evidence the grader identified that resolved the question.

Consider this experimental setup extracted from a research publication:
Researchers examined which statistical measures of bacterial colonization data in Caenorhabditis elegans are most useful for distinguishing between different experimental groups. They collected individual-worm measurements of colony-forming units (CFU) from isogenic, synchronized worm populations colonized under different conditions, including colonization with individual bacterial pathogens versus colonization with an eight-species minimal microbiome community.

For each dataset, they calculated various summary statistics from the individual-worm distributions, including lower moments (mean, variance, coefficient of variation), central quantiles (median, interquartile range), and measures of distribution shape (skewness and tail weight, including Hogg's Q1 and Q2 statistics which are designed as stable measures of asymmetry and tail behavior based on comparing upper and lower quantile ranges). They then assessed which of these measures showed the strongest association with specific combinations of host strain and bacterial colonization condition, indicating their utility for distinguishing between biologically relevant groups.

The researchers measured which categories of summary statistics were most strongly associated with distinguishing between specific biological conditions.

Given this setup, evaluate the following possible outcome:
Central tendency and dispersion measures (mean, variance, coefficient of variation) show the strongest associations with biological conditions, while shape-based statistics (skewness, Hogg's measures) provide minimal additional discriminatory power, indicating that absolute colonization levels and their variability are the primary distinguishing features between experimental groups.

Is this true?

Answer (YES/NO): YES